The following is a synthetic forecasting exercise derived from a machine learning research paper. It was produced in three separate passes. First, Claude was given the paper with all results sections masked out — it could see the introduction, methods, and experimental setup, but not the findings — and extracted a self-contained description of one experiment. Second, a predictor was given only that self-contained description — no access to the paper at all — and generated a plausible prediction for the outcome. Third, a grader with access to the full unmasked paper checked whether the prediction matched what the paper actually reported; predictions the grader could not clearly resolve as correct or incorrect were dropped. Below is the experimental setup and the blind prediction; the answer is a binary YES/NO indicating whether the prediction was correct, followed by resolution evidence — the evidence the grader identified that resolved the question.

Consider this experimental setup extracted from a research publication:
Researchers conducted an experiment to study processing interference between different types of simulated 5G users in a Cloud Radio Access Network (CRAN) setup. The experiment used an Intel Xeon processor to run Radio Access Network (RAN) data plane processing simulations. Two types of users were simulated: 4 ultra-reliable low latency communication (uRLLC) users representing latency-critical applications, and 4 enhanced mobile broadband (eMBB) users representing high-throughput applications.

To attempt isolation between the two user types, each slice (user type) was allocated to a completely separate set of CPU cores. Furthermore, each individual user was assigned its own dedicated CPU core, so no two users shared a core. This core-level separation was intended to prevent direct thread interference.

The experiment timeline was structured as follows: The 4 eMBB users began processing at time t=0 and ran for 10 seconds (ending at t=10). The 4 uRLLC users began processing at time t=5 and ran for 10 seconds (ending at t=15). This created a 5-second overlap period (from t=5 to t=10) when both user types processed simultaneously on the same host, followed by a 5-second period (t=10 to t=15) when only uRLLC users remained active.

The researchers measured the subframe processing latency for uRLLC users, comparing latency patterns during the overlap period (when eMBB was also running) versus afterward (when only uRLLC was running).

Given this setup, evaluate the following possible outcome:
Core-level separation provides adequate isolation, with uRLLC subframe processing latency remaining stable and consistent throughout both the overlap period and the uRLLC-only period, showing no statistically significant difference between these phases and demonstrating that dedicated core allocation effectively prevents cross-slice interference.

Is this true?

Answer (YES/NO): NO